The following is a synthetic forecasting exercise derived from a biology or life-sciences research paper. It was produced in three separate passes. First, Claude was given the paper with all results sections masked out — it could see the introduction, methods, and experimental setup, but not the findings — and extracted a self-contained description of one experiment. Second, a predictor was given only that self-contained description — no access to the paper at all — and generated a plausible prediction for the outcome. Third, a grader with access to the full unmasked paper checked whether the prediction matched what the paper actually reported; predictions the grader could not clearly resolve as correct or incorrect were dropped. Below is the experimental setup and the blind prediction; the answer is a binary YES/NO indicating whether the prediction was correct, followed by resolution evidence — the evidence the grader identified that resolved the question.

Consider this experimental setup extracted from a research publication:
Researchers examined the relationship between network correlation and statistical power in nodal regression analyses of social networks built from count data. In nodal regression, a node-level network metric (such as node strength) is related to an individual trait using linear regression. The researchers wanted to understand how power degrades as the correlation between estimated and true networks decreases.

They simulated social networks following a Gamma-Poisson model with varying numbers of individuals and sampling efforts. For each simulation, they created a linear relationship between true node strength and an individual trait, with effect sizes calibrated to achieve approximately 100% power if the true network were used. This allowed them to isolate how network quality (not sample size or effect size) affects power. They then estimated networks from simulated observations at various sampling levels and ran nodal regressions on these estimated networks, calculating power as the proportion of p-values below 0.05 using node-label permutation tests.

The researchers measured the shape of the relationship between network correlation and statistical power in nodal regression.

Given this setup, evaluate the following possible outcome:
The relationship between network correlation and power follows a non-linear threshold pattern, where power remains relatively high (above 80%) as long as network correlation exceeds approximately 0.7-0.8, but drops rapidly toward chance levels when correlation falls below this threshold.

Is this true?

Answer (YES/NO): NO